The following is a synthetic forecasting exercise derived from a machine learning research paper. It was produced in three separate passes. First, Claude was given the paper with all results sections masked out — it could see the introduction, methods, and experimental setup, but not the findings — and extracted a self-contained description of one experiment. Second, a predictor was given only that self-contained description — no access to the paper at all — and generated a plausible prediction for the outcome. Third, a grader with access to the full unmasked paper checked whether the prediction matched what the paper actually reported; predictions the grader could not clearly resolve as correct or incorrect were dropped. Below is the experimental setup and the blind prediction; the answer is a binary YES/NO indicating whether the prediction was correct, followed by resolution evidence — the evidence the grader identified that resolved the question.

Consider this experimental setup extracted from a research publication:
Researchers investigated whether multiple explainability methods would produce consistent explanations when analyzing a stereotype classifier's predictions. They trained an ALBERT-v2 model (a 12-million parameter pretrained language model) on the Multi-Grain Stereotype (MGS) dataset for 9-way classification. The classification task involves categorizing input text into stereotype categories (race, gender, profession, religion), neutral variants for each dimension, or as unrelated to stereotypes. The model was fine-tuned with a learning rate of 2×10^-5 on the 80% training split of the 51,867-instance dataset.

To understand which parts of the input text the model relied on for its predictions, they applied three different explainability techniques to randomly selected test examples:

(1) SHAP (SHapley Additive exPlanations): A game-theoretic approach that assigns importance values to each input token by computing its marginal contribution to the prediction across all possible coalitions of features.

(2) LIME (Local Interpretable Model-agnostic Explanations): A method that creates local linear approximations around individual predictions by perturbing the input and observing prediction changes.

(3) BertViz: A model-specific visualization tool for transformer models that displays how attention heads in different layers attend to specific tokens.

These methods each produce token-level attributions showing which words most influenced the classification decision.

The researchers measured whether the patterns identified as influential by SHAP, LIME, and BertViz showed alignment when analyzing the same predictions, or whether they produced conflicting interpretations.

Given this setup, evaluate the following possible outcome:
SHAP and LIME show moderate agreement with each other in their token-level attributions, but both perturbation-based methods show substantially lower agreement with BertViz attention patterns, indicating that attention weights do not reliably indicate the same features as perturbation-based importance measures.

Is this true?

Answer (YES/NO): NO